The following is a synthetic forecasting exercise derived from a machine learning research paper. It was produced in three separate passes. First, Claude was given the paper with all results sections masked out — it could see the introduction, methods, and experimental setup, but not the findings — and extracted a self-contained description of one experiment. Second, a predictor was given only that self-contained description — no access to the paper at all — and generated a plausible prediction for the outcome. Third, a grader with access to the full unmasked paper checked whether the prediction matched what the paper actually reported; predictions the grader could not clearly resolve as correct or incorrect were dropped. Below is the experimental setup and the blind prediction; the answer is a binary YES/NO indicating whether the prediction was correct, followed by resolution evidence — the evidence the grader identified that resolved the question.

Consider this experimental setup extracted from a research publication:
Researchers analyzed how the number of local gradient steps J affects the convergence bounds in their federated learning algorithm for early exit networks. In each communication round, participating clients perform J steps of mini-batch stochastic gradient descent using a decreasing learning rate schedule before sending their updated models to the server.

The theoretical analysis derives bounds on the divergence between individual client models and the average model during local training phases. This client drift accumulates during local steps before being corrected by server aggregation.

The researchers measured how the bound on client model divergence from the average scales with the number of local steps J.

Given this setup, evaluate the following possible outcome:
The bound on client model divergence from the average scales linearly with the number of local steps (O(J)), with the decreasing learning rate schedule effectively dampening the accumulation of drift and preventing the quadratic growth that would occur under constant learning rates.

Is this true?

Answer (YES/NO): NO